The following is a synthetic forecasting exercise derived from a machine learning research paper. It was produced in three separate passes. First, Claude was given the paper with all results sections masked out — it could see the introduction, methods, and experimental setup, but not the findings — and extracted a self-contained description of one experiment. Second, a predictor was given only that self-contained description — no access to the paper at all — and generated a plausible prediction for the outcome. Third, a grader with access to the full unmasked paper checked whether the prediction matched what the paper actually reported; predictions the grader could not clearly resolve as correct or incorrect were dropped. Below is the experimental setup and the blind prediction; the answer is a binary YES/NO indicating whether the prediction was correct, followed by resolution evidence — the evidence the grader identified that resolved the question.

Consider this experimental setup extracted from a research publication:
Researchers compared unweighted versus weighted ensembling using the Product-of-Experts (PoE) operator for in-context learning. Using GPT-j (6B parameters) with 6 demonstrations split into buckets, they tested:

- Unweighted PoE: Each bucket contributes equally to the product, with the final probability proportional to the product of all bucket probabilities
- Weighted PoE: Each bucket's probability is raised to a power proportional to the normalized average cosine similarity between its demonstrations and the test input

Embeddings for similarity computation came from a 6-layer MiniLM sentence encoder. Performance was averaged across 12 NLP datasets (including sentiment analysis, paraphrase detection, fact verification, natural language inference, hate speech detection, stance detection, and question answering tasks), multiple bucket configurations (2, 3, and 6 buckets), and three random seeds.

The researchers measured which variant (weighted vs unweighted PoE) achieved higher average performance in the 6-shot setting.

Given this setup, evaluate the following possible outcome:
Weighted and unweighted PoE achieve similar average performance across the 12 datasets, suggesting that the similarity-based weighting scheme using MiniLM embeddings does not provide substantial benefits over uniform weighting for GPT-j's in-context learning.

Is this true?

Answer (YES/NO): NO